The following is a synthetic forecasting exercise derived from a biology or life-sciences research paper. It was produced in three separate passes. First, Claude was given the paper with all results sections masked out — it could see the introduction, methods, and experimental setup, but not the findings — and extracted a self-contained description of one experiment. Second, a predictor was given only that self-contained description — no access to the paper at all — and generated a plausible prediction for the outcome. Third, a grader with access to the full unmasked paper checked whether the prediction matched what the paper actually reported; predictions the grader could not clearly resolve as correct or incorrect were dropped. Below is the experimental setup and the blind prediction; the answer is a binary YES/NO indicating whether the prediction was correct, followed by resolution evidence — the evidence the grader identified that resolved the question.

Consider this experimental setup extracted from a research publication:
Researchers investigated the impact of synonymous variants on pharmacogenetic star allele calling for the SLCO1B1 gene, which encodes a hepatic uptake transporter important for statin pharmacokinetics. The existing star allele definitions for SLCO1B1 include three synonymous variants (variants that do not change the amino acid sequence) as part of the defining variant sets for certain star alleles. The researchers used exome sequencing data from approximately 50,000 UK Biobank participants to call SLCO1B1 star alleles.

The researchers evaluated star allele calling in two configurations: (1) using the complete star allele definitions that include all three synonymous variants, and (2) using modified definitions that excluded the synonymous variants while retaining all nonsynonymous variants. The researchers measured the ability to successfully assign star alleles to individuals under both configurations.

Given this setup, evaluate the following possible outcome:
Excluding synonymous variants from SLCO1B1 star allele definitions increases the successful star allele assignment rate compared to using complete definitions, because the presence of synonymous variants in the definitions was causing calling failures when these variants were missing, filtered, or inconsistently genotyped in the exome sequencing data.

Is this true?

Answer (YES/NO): NO